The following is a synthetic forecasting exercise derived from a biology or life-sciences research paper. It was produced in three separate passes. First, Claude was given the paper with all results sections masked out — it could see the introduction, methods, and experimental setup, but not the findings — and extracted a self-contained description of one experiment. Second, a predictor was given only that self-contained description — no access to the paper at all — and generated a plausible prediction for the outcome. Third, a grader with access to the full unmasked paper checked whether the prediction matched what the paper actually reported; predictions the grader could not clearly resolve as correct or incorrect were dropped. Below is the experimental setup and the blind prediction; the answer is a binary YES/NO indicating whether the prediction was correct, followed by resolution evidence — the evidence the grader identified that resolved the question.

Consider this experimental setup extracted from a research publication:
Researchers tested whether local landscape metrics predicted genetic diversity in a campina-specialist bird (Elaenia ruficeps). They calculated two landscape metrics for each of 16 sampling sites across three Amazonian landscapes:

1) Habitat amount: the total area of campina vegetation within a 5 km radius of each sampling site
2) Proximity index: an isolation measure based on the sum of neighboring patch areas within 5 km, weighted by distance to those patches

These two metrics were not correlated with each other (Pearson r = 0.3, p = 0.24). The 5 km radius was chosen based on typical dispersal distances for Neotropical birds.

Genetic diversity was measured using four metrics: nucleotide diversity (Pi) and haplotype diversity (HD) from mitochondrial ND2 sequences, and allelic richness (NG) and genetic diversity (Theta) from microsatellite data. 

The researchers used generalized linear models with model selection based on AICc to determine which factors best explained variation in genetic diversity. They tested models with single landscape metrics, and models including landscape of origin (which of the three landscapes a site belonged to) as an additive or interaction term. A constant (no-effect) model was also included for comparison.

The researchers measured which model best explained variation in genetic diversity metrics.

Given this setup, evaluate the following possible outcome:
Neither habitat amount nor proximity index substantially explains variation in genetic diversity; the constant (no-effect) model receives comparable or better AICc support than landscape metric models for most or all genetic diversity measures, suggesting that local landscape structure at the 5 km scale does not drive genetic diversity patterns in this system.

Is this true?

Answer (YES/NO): NO